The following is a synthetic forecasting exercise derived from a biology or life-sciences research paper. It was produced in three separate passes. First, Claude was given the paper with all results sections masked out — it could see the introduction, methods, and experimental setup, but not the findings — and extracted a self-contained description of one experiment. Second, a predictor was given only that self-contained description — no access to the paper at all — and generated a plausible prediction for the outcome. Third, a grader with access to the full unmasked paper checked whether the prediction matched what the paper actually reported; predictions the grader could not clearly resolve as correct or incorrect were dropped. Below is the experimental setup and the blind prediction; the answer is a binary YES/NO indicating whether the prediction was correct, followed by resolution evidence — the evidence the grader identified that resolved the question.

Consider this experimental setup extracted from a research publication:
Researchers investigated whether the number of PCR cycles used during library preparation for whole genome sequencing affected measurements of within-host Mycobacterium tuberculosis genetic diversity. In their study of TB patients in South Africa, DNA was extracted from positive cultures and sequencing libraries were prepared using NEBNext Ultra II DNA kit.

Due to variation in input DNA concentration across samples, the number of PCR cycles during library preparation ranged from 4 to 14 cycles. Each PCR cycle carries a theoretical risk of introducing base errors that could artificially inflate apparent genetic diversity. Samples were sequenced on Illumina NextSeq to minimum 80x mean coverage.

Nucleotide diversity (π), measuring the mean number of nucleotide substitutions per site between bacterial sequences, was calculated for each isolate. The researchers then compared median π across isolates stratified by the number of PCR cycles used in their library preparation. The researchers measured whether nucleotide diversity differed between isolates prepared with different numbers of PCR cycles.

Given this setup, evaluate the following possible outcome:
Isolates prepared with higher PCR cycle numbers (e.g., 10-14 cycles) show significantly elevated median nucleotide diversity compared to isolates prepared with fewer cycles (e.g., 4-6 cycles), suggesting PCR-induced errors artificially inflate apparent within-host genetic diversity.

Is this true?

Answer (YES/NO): NO